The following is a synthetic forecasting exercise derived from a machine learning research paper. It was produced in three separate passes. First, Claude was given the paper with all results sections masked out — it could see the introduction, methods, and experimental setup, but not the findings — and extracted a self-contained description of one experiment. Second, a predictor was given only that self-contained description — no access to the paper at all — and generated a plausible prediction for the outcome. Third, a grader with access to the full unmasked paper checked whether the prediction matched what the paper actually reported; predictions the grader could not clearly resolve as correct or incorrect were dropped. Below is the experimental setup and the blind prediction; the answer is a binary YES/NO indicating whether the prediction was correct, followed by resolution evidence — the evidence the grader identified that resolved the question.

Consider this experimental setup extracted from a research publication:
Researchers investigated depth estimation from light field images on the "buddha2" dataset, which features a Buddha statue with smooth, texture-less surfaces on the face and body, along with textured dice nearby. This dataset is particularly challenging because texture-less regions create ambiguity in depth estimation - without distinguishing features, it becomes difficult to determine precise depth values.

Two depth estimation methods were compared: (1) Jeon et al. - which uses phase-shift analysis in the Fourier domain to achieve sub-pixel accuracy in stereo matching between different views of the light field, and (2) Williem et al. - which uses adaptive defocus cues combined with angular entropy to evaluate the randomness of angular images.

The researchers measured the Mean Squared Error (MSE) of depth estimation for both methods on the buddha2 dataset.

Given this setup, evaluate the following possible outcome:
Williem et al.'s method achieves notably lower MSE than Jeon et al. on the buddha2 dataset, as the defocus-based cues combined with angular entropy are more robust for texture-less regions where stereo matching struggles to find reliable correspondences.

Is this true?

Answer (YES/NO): NO